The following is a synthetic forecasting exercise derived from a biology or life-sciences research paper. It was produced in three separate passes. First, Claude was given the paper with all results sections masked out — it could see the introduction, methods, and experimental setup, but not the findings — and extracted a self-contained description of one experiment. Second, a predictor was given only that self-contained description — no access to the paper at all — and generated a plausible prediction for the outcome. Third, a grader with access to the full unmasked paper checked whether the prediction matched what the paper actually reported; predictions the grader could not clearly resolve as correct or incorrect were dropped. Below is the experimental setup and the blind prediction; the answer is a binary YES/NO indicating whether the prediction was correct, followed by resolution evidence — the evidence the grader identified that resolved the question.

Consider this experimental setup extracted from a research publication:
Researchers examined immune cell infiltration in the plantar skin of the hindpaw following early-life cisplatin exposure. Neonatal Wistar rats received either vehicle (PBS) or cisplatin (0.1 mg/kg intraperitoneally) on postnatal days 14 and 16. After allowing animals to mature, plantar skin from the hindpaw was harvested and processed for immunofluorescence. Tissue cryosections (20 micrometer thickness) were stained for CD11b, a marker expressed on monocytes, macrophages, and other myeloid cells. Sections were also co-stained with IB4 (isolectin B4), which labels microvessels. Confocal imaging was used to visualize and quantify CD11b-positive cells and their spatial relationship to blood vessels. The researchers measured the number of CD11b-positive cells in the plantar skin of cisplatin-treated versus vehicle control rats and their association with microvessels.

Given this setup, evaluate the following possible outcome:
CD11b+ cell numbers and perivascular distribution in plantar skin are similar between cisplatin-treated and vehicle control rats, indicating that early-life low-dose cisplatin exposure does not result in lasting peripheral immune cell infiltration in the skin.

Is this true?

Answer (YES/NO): NO